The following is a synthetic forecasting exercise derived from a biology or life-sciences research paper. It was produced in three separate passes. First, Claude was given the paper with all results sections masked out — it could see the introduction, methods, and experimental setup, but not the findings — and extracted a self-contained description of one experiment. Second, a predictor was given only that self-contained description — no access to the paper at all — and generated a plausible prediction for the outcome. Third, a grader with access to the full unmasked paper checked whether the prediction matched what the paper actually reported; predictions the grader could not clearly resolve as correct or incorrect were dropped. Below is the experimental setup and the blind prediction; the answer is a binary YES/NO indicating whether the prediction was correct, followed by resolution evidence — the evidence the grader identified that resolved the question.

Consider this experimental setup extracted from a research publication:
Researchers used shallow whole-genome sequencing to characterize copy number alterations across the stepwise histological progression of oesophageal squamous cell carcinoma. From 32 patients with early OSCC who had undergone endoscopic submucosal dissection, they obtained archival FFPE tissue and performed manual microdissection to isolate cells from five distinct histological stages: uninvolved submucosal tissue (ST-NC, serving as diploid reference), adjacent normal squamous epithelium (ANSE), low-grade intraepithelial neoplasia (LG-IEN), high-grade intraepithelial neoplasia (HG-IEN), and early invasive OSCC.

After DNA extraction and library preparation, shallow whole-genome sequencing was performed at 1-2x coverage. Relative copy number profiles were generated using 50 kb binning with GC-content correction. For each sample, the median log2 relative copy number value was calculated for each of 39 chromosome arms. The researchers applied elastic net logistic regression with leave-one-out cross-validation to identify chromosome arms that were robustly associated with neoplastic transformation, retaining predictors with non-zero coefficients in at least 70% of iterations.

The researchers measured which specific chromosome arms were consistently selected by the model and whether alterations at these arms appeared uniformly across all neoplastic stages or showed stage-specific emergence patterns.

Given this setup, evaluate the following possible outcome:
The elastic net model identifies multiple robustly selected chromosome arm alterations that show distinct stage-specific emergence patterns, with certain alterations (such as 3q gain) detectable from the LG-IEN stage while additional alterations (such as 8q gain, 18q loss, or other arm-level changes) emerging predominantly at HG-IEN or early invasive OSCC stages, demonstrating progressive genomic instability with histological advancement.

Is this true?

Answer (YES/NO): NO